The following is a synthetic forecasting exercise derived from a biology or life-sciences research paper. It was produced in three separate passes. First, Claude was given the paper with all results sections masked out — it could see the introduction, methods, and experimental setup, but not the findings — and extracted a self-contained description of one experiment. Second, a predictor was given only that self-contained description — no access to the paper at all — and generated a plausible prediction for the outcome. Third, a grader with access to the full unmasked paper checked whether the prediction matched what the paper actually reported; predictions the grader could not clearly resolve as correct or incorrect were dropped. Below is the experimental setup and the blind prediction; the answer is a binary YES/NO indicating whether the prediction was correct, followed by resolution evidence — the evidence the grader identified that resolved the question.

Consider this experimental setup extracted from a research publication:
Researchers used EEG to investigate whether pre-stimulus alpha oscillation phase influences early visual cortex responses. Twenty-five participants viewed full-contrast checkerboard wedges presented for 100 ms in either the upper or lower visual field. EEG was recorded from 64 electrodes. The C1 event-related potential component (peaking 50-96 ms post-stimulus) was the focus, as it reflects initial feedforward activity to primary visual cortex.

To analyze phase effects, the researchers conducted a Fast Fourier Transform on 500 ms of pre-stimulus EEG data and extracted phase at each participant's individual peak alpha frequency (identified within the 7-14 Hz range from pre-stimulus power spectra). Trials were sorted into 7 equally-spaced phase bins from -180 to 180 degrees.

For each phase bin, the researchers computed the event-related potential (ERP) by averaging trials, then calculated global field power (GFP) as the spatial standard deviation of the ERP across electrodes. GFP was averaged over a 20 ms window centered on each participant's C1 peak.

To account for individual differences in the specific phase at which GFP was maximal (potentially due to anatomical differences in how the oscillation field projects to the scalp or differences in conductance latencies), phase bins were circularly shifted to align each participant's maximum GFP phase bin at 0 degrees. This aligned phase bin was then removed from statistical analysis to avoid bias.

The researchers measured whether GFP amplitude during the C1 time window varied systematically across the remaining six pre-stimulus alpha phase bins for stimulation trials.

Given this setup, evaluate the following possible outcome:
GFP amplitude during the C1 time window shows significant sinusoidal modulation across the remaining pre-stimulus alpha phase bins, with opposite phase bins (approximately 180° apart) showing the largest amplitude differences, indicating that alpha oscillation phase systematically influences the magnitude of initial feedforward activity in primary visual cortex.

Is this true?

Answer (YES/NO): NO